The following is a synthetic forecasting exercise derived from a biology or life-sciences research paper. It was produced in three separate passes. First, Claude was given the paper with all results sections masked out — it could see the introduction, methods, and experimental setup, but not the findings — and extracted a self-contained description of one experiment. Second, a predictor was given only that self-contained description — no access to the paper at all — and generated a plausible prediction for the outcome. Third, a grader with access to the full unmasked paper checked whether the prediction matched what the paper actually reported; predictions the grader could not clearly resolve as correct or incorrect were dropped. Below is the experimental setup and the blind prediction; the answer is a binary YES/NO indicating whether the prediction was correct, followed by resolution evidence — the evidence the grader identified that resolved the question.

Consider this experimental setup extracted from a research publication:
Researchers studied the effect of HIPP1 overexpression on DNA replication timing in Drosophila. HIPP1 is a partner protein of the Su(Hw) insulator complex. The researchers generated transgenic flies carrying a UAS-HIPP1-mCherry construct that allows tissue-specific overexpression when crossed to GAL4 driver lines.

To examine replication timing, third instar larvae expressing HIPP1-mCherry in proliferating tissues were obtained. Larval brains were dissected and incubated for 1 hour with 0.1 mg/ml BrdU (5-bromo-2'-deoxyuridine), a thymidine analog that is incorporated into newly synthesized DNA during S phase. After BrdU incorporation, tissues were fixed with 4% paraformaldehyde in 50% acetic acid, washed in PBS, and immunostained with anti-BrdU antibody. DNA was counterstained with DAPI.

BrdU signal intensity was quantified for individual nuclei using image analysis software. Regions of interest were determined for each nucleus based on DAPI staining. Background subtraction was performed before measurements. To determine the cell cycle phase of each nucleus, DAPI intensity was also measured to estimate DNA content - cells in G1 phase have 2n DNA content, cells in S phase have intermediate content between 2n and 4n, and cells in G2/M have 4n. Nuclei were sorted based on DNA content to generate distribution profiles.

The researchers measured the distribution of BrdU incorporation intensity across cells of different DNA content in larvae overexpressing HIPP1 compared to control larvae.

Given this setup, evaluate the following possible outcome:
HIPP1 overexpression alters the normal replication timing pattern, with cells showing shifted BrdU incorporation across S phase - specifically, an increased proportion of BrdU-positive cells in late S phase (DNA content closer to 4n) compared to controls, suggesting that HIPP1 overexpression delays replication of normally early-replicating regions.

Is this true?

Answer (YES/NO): NO